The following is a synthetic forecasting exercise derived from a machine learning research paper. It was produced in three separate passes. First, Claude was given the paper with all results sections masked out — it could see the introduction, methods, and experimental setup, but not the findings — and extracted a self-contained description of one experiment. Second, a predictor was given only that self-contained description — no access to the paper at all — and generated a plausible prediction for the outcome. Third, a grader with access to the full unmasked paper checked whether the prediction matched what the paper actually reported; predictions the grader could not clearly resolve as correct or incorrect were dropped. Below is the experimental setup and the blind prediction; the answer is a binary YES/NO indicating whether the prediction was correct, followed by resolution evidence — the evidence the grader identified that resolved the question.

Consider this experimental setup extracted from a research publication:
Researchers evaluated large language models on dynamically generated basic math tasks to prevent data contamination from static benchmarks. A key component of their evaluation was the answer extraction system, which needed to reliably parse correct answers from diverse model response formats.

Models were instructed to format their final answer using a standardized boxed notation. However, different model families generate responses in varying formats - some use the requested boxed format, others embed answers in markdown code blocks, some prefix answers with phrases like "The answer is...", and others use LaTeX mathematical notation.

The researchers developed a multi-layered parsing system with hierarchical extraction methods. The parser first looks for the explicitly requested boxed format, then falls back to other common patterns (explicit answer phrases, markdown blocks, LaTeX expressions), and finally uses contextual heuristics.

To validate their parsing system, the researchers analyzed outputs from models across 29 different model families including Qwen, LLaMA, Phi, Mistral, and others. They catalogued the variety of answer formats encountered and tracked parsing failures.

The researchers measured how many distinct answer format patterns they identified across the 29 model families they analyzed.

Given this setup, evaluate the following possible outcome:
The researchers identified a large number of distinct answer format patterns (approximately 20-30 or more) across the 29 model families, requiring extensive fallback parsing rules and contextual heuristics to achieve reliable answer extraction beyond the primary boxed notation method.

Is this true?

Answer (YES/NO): YES